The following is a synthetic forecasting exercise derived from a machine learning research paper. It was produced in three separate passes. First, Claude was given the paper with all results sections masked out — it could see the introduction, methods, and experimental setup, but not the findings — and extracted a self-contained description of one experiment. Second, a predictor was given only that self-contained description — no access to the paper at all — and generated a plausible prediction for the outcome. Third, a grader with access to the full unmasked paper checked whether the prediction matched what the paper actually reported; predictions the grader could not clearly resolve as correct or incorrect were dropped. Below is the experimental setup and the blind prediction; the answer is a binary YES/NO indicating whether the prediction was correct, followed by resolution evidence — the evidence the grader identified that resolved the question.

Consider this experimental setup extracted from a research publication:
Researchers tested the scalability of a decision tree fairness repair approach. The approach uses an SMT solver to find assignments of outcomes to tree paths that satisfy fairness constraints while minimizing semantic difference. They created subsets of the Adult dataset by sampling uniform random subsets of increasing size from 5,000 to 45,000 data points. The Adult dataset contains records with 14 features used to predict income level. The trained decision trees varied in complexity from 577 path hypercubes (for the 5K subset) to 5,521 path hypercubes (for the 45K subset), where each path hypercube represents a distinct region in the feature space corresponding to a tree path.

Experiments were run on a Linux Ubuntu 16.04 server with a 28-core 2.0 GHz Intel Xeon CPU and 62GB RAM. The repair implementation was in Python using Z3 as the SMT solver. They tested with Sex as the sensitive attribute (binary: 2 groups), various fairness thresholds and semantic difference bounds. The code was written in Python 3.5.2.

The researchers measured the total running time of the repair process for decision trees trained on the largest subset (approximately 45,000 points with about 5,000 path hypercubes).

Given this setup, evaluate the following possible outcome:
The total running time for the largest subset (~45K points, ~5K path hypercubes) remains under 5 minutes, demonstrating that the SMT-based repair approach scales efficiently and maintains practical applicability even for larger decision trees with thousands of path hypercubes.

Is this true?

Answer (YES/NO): YES